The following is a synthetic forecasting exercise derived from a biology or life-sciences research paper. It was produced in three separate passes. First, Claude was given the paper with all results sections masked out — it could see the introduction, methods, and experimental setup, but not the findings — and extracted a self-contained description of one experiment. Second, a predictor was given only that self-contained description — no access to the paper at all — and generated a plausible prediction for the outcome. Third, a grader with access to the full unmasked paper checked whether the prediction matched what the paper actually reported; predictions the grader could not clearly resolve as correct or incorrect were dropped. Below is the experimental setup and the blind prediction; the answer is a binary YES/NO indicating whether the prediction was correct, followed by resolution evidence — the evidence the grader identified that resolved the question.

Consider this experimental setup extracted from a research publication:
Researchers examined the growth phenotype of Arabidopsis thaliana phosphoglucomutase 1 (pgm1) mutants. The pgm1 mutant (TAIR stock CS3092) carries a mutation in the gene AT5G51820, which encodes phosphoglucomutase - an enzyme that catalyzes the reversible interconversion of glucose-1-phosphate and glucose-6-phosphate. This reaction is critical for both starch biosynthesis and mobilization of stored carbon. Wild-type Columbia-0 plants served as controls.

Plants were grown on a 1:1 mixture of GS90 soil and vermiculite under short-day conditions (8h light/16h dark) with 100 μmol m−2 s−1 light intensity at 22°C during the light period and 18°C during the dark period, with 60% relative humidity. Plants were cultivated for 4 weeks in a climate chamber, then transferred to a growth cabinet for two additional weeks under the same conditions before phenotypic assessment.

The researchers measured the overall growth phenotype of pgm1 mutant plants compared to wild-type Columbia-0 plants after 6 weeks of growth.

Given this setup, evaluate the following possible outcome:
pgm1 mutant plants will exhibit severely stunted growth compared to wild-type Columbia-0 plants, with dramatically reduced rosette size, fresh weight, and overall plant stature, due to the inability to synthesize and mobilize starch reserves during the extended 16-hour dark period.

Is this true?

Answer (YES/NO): YES